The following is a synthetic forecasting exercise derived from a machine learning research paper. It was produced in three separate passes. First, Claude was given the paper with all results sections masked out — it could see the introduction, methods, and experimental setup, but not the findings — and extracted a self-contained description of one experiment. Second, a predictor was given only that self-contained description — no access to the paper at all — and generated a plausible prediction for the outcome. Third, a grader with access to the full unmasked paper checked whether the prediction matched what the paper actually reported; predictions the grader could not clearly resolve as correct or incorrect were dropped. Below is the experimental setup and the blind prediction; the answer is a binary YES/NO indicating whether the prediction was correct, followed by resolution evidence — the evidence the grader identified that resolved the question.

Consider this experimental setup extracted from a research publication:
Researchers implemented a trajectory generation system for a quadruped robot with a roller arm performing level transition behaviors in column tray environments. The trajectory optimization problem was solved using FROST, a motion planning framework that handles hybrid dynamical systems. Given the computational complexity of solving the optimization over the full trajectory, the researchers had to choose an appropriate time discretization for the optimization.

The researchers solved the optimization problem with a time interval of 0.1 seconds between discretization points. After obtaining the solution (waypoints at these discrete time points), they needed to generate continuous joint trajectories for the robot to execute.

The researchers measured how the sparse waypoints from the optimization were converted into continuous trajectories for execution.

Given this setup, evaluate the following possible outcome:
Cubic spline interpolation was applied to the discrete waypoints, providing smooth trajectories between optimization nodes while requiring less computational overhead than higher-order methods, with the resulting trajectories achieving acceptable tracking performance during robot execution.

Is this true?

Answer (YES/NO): YES